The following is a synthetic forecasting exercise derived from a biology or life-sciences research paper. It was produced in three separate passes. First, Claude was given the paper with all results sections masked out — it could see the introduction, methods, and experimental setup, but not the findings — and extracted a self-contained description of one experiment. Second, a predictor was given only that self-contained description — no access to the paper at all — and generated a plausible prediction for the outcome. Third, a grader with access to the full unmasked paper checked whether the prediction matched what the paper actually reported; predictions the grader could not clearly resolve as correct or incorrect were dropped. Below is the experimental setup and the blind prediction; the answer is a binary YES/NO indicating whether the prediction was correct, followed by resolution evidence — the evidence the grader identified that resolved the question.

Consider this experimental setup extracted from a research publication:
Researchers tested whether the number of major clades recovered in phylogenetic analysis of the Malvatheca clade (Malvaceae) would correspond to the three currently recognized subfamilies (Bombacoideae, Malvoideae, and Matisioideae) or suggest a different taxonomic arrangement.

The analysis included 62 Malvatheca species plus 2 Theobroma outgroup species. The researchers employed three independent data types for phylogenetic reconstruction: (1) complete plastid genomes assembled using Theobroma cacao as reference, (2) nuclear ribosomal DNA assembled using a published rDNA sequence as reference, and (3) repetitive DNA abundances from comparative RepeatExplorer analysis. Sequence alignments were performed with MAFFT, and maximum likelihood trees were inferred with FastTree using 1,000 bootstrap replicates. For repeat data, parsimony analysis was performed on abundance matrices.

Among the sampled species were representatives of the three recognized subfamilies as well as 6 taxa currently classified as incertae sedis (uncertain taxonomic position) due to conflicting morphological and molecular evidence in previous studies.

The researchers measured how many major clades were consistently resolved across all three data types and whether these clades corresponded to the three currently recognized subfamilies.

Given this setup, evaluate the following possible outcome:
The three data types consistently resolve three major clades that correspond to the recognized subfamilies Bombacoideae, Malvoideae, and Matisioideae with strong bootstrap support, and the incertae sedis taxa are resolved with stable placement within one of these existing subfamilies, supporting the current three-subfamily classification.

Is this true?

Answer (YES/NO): NO